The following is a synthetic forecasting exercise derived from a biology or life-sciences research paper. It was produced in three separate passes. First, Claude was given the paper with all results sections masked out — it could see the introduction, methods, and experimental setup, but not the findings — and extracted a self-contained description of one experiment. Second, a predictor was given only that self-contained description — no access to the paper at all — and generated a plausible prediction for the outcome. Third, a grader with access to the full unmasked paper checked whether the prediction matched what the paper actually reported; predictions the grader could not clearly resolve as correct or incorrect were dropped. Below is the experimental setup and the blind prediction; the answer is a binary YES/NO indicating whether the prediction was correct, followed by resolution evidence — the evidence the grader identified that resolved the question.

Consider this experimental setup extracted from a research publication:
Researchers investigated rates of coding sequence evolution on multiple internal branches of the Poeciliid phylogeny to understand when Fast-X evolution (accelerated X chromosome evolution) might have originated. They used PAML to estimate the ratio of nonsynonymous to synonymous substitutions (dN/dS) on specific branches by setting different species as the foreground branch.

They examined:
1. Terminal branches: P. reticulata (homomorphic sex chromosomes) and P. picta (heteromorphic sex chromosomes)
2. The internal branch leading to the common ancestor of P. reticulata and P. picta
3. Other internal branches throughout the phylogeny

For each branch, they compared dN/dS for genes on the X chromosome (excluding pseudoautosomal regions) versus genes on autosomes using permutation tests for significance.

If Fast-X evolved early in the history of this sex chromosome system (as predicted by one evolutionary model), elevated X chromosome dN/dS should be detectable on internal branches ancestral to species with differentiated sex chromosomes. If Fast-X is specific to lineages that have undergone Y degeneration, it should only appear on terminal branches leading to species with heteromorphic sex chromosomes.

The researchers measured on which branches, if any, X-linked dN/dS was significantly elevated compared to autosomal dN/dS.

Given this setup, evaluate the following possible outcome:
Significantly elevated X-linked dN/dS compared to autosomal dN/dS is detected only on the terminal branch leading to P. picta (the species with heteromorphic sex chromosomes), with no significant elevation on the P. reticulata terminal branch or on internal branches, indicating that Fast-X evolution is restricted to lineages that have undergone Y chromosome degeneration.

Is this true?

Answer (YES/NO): YES